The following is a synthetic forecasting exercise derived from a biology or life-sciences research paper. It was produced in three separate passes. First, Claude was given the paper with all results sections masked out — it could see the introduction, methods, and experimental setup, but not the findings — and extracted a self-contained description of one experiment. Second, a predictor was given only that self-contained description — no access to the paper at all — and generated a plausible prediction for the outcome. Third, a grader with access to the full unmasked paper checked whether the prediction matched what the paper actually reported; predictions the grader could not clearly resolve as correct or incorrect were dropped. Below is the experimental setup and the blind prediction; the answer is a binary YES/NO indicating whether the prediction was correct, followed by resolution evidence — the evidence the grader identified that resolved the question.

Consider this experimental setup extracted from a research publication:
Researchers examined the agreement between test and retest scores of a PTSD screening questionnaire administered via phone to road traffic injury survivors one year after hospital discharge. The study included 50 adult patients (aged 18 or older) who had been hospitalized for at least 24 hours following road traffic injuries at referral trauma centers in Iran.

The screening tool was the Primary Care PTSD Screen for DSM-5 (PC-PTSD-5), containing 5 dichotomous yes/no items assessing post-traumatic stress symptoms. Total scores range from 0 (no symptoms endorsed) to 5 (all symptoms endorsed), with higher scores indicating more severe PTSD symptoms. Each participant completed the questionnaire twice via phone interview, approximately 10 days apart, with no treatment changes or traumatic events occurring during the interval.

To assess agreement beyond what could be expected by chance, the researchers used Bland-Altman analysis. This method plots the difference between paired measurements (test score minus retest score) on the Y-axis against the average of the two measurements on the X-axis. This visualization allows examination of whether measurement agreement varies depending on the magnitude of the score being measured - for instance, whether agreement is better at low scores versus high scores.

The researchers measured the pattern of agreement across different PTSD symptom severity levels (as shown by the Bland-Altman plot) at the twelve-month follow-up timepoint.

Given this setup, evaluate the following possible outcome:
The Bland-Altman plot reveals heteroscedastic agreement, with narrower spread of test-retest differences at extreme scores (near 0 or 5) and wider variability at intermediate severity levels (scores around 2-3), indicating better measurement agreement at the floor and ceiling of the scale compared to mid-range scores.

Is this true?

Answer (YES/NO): NO